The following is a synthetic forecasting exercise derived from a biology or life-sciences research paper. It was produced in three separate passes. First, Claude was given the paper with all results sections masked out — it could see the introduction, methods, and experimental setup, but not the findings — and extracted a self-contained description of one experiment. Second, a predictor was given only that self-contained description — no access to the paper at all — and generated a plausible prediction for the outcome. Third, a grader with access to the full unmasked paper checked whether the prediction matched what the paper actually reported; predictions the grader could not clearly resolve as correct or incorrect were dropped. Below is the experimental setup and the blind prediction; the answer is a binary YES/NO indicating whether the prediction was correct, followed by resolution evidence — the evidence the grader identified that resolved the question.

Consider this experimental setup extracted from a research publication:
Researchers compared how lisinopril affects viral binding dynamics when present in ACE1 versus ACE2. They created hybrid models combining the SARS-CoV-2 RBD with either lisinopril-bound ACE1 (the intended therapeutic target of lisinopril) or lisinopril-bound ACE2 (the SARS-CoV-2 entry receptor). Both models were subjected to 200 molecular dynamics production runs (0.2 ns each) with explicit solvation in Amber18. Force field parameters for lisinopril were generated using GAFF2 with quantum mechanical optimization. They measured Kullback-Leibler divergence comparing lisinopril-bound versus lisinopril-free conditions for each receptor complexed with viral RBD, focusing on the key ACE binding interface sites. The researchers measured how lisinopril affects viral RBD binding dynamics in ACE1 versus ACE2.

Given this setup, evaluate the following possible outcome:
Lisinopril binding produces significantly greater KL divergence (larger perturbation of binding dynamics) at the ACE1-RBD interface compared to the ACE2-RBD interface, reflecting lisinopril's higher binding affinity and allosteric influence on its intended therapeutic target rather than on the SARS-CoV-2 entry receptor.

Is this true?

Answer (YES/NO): YES